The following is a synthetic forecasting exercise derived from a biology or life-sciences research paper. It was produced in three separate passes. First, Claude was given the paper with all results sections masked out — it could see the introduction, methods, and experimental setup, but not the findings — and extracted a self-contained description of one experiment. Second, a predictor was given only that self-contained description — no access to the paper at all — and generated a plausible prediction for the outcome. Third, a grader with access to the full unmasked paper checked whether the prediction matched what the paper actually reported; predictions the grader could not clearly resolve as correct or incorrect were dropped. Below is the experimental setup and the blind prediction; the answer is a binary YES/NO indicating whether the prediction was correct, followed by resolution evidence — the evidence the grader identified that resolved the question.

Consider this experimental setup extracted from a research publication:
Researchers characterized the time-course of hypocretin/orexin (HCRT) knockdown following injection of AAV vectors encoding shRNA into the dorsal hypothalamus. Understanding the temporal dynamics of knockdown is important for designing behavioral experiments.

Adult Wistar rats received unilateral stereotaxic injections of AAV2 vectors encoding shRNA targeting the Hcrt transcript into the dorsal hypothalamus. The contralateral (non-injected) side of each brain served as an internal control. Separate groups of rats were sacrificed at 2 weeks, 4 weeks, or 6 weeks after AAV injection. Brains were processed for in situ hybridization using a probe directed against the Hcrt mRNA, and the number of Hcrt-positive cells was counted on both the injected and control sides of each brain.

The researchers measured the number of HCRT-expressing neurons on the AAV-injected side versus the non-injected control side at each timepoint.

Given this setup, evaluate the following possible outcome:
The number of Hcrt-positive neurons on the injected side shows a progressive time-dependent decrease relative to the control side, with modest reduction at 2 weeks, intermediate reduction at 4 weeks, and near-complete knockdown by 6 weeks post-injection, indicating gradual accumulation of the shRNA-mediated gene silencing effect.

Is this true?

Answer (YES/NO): NO